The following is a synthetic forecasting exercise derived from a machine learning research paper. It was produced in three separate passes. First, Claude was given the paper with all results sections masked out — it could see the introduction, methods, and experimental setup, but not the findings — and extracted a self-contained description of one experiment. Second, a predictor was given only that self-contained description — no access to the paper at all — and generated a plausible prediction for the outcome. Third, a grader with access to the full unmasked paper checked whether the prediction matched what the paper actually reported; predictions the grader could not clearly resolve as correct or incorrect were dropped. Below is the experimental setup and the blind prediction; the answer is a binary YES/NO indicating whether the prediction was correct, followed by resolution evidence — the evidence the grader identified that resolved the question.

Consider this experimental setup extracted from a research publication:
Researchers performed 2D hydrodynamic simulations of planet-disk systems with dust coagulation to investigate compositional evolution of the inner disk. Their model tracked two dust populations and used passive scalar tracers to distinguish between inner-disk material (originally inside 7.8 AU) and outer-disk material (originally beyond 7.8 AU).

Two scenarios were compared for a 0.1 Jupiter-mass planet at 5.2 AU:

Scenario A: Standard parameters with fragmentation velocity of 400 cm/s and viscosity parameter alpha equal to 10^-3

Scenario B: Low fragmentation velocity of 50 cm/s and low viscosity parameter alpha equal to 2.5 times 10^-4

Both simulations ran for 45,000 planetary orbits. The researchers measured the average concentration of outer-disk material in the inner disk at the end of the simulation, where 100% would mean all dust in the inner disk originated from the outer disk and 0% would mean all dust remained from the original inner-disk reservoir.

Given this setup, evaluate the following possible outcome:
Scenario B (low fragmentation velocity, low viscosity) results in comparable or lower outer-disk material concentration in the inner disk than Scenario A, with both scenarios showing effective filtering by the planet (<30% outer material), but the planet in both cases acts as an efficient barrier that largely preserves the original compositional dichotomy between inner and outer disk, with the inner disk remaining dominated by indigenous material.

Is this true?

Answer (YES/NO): NO